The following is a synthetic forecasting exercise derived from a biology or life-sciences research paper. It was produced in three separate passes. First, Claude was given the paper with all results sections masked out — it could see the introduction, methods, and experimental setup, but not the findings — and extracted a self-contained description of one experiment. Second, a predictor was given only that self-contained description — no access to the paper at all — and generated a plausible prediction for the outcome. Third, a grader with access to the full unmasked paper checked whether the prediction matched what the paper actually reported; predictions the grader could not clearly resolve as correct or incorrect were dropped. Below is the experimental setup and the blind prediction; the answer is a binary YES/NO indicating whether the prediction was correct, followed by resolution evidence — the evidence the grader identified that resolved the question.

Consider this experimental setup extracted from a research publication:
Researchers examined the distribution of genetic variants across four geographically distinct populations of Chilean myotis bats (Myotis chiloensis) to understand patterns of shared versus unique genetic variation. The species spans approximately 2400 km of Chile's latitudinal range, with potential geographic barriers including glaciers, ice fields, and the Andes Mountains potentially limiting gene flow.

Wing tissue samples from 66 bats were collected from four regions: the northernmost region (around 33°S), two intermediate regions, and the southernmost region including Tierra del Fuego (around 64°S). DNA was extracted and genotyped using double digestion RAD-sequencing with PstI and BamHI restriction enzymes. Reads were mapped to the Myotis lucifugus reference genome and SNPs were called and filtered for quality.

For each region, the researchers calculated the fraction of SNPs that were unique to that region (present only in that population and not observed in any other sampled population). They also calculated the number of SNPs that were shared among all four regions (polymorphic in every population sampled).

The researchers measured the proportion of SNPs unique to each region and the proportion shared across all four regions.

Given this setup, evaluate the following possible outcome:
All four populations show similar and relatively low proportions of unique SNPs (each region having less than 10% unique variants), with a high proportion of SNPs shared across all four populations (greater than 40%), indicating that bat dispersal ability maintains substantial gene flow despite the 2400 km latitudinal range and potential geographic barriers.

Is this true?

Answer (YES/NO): NO